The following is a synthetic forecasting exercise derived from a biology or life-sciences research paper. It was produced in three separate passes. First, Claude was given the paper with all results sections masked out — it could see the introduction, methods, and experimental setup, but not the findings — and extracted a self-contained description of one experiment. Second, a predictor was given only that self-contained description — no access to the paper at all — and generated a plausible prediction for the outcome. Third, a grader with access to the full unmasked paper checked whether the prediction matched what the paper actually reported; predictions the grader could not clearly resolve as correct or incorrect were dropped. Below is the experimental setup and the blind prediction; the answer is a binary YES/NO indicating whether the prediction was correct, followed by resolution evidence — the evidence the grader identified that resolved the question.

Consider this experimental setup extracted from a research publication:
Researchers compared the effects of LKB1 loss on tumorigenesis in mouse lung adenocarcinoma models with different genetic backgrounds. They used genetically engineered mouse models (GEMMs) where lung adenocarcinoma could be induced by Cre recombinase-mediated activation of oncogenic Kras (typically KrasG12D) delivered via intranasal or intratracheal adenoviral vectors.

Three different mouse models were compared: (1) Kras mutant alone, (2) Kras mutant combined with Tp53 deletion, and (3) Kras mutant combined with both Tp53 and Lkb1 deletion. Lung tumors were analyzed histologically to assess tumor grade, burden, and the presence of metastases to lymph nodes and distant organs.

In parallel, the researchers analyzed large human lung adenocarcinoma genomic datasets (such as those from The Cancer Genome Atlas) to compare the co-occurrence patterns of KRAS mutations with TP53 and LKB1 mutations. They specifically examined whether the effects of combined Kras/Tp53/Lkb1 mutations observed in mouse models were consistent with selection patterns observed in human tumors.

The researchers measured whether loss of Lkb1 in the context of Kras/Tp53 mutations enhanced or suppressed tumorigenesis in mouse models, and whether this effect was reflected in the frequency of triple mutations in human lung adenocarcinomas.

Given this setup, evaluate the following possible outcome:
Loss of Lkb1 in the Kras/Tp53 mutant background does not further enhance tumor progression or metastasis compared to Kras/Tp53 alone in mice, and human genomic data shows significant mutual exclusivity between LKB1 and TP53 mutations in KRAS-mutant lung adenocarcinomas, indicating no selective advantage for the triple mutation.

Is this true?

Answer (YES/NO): NO